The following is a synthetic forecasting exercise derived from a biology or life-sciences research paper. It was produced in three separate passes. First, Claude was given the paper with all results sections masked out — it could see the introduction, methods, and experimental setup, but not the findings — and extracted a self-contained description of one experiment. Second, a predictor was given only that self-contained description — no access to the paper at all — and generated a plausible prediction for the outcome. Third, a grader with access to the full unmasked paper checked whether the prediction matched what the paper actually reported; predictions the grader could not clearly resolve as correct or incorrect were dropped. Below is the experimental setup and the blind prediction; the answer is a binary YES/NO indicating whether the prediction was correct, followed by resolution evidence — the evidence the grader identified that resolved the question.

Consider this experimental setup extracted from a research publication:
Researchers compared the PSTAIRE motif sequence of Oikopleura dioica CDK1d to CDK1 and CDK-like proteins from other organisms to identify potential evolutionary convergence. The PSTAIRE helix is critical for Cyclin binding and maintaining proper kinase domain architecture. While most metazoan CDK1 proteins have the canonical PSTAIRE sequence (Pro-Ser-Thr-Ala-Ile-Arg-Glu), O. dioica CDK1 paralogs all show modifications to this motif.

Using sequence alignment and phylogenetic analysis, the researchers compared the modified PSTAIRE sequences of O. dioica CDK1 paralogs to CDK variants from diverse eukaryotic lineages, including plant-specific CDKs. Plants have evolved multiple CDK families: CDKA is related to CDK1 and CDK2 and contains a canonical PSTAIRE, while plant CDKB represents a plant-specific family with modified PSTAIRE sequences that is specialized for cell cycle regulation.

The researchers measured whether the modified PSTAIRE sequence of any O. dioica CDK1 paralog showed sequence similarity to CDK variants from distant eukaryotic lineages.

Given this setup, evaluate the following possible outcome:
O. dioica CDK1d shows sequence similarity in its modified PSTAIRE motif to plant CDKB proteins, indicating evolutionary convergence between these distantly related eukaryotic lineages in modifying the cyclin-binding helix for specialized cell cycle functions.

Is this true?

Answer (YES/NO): YES